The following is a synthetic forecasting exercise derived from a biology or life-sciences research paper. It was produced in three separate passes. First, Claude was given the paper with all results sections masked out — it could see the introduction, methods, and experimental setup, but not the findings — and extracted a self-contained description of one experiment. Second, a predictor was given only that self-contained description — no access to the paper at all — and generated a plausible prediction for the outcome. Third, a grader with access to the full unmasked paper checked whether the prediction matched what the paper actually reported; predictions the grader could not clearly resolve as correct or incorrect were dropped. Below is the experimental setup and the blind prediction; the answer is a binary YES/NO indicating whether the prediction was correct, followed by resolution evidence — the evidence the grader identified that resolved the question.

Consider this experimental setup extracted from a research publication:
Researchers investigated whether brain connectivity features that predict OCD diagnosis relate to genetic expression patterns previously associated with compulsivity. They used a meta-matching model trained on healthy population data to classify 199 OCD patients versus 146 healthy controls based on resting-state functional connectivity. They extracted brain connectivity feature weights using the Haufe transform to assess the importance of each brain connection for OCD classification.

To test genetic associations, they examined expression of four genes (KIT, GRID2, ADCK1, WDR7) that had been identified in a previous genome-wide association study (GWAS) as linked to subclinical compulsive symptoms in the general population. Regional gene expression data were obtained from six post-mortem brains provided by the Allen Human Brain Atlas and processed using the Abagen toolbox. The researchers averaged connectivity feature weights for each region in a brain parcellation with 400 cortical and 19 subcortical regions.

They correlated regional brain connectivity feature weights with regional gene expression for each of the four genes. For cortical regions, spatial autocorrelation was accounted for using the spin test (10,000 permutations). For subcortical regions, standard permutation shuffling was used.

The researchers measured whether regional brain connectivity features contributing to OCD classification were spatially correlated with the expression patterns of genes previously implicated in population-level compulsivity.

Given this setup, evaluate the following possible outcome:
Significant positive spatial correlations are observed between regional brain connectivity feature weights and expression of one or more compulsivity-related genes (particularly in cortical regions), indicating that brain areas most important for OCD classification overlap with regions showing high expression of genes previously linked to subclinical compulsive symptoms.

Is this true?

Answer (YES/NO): NO